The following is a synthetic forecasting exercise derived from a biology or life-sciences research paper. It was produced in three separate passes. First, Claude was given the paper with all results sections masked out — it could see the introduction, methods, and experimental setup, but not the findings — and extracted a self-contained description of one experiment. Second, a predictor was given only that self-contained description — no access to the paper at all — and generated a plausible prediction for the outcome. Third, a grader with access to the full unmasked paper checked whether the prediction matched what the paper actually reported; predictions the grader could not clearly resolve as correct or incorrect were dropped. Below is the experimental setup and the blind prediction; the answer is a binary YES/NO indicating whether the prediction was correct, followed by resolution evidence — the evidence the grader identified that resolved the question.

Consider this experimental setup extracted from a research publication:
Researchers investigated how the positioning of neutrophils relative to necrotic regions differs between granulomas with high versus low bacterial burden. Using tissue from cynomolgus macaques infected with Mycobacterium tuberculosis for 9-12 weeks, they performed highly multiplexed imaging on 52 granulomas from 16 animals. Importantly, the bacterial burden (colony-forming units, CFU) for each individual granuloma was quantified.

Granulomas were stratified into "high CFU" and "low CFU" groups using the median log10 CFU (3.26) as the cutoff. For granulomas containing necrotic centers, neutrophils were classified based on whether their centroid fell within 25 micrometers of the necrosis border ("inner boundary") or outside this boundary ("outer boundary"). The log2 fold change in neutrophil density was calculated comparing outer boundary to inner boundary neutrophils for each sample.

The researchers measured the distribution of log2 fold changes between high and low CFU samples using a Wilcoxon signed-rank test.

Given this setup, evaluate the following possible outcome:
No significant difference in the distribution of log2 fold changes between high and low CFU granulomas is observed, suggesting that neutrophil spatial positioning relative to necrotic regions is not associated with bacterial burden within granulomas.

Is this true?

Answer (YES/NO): NO